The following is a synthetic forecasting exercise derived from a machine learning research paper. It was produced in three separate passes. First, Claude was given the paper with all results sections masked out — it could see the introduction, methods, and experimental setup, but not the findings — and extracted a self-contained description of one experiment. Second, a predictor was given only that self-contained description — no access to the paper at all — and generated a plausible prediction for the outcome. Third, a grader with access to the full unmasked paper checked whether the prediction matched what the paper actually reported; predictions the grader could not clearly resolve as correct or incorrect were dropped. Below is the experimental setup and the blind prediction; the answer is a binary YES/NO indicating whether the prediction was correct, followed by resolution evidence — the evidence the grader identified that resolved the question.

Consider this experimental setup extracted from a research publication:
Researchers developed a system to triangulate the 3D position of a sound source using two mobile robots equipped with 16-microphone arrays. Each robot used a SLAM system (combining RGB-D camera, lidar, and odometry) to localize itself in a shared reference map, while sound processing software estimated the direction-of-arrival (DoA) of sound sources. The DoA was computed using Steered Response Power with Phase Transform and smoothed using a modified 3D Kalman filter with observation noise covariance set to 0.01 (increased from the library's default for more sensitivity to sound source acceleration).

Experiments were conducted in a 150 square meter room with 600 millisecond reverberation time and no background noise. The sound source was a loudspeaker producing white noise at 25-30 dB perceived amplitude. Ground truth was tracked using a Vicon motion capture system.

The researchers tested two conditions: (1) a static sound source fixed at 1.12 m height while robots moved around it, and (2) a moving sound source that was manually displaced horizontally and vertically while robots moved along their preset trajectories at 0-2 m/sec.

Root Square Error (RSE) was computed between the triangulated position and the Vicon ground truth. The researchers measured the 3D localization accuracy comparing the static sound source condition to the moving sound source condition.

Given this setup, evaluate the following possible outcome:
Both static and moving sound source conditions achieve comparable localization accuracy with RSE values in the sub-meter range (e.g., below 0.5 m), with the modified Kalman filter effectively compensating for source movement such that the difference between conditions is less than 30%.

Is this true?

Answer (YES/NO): YES